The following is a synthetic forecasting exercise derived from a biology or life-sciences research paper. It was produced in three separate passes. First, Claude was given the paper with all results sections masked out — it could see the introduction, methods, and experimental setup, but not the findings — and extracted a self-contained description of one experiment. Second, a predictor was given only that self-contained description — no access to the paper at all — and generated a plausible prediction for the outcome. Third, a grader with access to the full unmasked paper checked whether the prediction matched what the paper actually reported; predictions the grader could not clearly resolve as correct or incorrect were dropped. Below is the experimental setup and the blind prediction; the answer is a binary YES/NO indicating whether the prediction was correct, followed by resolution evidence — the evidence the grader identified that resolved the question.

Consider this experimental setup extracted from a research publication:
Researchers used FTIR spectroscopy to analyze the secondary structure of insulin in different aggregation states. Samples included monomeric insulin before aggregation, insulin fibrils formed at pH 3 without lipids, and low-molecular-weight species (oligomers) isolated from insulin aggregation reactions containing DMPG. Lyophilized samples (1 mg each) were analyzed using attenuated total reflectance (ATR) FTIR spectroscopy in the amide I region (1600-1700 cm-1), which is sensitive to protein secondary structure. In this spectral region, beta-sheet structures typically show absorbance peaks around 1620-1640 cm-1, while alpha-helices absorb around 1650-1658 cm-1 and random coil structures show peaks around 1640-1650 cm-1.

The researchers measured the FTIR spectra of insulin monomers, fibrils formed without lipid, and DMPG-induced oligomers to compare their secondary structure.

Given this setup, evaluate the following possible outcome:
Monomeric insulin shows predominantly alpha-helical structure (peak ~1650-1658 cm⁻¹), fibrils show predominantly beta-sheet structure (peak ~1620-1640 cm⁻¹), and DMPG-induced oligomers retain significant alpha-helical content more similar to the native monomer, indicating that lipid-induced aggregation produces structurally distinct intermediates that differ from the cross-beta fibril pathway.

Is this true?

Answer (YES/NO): NO